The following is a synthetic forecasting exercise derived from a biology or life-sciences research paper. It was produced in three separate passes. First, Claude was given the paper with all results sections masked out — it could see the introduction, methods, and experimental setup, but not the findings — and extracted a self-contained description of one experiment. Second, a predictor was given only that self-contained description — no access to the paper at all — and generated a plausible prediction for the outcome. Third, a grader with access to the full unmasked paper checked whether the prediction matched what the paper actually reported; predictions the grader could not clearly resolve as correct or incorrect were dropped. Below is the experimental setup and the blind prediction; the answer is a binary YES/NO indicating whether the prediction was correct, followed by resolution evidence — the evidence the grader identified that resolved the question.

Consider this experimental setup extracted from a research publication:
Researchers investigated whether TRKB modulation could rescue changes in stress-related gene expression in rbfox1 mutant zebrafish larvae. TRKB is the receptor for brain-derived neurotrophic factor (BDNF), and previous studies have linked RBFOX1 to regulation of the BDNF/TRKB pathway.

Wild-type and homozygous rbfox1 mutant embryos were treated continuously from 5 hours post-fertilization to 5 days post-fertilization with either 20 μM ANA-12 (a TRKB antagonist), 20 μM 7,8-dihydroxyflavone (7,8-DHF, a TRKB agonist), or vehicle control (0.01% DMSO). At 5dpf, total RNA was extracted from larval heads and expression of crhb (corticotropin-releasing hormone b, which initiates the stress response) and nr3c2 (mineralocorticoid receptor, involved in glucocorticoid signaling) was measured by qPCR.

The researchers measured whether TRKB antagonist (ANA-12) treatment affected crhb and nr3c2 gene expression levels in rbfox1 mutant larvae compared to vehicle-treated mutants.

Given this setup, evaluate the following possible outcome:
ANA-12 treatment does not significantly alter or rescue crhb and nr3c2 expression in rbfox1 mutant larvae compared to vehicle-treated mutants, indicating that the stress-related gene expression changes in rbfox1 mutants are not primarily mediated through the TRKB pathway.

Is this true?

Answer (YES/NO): NO